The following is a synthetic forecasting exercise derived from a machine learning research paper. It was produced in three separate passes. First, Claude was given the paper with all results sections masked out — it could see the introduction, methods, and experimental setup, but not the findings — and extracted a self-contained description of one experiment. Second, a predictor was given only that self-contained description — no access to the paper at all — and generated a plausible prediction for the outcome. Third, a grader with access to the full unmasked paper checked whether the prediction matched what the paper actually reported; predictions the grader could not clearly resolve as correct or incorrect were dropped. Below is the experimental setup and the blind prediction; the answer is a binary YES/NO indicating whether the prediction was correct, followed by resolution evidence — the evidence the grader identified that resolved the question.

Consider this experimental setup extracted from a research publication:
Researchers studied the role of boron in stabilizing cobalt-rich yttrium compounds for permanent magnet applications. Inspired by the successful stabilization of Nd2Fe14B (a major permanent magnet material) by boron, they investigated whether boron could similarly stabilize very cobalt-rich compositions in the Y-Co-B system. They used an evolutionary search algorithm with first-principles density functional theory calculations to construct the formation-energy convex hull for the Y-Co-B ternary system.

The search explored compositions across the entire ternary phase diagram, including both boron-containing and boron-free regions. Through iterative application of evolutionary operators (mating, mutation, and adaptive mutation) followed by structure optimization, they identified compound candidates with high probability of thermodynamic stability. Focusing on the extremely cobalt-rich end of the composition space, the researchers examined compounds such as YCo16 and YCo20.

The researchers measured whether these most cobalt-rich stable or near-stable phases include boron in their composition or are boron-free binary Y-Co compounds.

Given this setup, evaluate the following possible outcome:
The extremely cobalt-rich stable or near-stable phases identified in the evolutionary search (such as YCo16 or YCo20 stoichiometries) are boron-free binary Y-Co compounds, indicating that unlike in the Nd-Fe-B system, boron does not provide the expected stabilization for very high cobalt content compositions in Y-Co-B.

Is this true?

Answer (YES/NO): YES